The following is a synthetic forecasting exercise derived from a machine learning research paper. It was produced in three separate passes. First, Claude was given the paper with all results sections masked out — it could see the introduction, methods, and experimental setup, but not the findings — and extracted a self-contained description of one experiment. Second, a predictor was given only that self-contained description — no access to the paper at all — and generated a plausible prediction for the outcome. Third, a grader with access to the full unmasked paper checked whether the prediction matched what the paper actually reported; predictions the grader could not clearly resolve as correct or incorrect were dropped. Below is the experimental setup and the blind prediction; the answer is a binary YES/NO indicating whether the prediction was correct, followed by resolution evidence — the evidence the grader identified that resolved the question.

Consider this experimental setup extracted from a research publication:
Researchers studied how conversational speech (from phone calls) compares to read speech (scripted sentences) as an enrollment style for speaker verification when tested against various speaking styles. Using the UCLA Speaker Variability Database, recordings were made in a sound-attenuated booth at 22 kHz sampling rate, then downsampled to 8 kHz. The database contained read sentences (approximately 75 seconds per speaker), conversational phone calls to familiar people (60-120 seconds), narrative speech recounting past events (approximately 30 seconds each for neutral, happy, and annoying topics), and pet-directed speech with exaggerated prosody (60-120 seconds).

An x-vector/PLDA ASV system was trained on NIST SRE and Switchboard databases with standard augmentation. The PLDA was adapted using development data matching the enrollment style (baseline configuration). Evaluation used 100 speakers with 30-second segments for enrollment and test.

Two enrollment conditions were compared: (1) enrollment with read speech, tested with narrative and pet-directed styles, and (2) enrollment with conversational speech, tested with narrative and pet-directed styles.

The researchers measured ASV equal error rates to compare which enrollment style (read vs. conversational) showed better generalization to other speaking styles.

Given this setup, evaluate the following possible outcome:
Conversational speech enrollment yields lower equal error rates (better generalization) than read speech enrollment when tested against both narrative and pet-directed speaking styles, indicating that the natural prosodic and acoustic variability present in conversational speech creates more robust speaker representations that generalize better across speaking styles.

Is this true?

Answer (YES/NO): NO